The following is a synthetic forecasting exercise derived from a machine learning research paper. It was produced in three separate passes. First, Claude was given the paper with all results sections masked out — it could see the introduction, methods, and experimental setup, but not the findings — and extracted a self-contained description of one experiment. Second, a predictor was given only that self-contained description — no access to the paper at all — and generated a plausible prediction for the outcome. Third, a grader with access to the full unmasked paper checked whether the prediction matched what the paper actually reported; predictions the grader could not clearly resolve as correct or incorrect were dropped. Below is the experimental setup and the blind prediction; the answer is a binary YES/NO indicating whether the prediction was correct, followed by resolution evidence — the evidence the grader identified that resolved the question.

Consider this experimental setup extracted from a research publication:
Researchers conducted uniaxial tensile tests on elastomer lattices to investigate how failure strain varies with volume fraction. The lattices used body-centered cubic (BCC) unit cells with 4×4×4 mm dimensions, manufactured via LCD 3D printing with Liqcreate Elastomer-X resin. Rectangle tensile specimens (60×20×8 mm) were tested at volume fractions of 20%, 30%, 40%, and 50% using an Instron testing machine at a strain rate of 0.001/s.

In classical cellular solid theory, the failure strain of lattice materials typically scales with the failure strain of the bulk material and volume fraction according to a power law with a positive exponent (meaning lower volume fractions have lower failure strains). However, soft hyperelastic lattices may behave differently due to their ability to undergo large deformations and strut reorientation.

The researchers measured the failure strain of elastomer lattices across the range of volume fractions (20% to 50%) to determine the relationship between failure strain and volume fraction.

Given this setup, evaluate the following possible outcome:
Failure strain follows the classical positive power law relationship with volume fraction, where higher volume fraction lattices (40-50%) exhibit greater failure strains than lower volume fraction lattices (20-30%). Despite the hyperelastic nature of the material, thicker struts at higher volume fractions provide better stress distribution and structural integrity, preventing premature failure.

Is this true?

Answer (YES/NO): NO